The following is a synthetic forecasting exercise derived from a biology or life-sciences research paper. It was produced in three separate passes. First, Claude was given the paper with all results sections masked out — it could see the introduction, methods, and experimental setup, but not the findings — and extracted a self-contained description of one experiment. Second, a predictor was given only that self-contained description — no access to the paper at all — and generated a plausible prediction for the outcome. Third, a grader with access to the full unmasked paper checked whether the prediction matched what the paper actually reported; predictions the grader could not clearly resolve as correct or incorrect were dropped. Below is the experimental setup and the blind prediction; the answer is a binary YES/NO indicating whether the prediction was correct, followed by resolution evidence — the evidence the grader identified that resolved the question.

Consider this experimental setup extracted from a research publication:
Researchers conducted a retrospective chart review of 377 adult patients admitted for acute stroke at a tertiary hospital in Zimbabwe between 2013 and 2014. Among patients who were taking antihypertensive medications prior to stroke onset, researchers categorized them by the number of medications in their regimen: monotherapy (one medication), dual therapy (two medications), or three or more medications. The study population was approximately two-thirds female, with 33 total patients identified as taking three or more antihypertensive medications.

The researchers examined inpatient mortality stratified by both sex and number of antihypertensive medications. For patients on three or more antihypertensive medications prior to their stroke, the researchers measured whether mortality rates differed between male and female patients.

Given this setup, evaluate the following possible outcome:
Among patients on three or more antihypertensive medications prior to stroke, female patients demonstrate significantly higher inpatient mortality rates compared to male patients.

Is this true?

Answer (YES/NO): NO